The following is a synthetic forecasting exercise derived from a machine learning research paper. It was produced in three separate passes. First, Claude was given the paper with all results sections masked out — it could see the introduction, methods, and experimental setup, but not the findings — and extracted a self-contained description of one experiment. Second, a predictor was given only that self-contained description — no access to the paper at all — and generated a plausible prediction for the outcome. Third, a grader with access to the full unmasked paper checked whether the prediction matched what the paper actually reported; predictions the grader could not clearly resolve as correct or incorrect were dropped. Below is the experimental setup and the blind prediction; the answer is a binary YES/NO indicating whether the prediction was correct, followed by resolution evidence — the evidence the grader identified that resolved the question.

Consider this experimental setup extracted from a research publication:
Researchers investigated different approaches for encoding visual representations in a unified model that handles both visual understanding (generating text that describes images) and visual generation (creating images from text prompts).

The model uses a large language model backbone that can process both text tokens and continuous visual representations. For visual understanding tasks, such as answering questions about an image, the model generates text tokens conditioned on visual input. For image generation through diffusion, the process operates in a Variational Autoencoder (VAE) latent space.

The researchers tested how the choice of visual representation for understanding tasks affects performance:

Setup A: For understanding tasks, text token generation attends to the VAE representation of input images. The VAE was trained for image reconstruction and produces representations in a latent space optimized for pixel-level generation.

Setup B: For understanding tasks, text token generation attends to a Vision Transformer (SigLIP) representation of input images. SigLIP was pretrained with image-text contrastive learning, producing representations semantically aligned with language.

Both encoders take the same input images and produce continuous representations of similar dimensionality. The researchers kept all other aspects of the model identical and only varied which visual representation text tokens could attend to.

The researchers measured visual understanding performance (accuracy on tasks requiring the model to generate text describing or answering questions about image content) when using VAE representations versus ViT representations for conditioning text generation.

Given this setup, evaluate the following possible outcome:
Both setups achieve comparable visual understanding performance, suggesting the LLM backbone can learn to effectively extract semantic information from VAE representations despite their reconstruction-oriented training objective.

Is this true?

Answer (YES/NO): NO